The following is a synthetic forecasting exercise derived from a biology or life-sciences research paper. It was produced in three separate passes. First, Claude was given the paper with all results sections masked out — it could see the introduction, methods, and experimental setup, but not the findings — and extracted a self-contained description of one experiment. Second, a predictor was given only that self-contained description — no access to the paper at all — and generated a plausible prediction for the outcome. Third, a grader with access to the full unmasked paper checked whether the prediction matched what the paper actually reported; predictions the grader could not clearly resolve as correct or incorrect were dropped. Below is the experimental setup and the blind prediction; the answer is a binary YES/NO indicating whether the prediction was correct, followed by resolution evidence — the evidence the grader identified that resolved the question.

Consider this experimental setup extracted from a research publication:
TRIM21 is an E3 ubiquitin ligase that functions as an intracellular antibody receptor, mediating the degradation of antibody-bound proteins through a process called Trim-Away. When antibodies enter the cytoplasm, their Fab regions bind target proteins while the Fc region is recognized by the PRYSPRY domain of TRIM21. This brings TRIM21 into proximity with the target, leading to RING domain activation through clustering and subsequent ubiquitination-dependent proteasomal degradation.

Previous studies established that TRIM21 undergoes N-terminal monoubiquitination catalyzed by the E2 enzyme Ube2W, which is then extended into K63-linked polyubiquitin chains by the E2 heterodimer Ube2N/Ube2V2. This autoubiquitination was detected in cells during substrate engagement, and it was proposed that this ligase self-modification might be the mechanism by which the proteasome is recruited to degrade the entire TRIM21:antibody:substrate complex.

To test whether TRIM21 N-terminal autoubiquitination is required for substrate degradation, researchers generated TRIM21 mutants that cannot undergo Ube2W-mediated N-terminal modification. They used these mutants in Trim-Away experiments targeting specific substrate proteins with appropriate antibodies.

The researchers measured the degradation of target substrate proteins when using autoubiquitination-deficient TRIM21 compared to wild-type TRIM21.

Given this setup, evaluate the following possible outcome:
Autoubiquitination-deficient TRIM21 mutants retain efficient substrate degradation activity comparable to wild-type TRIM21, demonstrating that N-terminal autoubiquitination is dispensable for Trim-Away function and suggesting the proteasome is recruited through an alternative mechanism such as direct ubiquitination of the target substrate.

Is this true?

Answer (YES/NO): YES